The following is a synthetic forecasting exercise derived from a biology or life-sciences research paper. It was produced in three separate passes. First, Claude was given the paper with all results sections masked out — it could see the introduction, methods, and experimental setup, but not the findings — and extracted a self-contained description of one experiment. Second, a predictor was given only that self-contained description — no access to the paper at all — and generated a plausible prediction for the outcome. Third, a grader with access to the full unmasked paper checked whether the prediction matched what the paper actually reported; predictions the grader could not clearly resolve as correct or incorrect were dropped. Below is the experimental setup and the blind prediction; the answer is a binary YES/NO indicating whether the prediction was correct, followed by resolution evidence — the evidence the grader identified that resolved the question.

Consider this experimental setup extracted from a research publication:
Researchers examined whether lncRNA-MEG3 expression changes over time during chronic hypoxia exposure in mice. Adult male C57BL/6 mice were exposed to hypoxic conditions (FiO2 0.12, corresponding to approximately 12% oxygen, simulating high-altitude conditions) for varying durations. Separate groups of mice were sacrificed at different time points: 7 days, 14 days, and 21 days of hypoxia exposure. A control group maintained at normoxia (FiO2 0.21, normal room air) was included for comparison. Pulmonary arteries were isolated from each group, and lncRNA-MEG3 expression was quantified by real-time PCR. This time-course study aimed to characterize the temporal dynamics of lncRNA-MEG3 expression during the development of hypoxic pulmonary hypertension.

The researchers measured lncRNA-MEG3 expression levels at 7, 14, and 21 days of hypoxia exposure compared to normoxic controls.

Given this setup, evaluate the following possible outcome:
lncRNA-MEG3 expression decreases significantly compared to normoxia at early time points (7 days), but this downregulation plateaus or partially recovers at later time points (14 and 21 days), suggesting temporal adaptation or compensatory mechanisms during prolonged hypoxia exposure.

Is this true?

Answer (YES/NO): NO